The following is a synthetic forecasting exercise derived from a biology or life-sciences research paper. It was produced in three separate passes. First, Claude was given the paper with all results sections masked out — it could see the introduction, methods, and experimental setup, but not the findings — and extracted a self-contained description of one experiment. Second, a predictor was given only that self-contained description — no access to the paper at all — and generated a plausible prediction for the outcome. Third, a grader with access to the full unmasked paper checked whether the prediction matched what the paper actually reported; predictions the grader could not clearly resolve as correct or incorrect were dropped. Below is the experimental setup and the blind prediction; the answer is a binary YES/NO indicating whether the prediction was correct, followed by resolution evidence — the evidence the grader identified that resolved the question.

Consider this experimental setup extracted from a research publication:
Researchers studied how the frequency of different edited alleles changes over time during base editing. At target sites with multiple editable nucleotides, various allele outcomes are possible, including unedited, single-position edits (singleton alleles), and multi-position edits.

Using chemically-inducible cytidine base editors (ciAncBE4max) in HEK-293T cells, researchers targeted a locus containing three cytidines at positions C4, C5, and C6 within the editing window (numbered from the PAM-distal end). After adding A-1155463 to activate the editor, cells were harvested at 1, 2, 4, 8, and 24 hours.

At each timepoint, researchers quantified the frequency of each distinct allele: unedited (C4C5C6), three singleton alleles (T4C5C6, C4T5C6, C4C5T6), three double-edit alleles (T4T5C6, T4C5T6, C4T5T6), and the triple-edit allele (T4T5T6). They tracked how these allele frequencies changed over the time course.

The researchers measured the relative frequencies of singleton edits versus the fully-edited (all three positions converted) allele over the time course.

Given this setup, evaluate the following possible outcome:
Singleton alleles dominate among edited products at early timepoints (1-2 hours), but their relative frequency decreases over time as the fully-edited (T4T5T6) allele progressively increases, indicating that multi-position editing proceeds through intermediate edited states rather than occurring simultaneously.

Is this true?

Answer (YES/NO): YES